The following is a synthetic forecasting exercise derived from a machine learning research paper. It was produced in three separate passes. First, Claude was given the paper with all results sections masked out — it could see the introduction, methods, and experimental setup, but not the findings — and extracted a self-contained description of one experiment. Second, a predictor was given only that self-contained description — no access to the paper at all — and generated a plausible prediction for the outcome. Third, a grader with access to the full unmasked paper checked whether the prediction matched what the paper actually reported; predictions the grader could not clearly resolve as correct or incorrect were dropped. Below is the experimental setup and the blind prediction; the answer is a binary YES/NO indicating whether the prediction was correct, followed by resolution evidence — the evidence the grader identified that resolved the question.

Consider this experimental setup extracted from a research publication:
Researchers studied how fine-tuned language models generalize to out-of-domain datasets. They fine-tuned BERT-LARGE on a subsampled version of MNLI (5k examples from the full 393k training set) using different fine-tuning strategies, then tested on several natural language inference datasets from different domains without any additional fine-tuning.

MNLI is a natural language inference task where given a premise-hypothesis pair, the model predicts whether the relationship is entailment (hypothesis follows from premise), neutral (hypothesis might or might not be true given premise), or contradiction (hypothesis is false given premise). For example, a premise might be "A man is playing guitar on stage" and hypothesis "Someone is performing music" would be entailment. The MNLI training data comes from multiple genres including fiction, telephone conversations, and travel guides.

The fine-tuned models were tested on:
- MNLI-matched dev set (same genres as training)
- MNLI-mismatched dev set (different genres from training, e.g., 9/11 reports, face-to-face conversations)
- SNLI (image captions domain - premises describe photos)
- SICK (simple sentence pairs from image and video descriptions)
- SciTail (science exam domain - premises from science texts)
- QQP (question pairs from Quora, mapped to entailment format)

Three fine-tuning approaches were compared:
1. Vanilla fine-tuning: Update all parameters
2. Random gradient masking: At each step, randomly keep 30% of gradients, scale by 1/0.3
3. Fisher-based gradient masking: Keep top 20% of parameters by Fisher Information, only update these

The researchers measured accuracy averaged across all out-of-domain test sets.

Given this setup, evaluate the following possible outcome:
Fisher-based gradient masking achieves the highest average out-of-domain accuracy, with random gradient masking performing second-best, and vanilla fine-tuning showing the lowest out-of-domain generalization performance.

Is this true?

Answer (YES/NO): YES